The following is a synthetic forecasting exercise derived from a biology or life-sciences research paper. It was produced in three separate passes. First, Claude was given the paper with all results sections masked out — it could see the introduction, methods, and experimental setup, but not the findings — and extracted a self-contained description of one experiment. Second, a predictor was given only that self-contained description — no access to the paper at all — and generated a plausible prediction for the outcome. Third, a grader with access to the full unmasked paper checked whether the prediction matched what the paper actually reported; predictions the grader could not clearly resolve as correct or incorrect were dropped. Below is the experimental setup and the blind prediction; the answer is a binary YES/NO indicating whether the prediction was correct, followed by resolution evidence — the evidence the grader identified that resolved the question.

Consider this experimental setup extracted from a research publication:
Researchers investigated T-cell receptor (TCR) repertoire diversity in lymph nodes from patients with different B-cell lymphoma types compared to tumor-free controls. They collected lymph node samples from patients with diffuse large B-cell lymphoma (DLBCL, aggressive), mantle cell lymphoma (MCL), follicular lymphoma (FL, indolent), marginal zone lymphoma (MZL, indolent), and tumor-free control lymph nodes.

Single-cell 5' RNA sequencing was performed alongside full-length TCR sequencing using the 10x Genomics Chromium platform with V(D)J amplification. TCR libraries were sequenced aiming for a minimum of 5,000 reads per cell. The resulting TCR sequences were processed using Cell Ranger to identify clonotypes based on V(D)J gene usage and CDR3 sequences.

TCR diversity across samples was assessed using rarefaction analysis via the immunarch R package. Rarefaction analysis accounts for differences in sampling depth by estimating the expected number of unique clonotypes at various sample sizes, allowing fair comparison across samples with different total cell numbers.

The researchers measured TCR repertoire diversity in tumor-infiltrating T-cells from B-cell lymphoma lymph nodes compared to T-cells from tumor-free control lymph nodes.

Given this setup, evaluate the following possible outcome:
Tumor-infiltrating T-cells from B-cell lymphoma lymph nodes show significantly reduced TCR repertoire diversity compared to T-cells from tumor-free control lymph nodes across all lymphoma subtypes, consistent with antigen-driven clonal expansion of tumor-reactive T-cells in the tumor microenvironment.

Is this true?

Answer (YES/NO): NO